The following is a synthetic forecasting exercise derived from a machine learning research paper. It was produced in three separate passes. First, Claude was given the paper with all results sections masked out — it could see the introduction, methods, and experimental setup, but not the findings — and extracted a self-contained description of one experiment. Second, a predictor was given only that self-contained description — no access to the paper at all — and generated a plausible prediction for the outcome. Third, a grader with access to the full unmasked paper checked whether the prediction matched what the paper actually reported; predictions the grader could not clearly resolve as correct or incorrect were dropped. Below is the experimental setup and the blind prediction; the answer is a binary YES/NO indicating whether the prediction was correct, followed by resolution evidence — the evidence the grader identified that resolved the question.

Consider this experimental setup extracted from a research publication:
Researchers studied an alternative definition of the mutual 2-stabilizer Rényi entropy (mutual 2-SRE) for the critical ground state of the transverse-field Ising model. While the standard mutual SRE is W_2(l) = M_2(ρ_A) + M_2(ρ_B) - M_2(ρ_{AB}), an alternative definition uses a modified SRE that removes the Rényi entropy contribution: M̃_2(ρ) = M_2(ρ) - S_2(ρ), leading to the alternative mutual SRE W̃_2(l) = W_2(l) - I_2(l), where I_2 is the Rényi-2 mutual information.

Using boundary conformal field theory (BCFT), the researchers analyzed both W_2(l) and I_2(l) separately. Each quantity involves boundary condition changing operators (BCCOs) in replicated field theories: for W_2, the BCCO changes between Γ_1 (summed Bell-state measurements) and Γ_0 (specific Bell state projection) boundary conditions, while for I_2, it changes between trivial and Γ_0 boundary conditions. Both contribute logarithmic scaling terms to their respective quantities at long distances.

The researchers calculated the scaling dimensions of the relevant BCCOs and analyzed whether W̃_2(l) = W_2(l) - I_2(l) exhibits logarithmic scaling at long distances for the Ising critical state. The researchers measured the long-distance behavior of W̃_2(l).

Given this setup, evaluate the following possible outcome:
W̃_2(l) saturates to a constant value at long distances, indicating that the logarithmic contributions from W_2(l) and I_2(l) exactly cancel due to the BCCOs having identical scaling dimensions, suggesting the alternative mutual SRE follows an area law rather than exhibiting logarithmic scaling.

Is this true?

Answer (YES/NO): YES